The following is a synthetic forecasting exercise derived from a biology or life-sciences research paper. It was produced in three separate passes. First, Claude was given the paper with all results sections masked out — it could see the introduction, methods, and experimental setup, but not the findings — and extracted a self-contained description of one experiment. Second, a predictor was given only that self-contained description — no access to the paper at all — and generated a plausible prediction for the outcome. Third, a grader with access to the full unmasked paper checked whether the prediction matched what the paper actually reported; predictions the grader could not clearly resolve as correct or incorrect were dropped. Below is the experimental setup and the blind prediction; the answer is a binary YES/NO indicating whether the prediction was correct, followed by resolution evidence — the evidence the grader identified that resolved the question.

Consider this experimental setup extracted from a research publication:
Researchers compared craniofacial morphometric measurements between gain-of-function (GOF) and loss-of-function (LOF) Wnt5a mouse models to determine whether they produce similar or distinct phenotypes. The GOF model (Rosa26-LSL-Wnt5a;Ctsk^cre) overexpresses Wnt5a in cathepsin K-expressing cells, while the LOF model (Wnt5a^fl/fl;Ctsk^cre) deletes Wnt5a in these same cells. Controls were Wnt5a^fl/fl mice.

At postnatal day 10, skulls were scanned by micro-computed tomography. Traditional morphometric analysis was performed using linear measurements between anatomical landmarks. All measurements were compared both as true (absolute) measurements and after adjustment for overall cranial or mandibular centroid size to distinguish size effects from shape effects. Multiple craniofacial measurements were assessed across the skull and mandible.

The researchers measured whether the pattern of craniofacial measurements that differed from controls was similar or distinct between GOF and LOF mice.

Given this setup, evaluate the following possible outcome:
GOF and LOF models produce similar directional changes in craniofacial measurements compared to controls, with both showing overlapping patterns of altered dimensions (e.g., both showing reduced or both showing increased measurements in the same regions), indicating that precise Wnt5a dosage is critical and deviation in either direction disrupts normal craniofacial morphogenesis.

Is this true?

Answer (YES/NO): NO